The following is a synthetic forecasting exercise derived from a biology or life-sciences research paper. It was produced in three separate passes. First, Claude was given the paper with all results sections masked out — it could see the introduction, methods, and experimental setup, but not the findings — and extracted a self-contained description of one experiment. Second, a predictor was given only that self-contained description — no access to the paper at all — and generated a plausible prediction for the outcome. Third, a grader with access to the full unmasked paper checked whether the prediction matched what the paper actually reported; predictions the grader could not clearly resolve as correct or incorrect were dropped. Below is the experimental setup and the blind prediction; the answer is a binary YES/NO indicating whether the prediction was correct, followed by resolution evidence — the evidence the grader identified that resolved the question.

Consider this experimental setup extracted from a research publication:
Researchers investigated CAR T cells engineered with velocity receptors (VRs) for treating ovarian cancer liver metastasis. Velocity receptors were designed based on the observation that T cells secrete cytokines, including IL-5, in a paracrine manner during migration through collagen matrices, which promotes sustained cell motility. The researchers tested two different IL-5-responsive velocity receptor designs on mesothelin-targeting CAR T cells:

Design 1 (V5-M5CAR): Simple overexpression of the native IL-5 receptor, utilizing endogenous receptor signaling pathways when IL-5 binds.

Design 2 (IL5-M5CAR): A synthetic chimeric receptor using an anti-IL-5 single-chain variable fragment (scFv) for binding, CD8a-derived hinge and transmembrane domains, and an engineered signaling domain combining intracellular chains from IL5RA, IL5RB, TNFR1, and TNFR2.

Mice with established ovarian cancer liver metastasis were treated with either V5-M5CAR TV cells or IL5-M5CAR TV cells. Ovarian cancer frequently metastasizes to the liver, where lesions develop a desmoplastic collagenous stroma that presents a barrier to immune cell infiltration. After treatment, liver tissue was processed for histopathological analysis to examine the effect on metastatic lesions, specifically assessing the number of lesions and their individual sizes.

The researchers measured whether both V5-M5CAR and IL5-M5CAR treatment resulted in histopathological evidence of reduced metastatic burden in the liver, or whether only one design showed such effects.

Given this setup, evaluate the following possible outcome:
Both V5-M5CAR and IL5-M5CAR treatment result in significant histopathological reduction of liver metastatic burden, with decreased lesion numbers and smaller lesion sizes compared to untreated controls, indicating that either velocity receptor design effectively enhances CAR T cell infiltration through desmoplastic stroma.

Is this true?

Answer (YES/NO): NO